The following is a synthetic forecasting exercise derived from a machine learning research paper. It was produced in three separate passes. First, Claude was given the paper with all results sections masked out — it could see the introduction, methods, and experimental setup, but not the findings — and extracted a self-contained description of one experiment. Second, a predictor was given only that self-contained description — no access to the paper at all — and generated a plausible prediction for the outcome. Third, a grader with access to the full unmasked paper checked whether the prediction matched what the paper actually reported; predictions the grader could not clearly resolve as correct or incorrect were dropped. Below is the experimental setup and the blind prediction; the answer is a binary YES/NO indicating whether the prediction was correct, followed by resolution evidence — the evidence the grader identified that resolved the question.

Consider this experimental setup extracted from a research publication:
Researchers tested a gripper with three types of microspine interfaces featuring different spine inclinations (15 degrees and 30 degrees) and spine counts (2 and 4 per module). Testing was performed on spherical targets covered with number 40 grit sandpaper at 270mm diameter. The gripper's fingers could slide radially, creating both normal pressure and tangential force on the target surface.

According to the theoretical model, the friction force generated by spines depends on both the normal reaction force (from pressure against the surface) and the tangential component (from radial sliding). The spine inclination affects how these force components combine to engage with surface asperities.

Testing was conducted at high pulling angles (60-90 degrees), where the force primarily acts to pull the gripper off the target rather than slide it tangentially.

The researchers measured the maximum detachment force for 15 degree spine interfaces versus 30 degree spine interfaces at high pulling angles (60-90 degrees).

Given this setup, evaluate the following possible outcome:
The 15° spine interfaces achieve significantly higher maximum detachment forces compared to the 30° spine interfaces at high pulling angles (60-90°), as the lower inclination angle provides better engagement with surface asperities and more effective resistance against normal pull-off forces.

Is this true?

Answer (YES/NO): NO